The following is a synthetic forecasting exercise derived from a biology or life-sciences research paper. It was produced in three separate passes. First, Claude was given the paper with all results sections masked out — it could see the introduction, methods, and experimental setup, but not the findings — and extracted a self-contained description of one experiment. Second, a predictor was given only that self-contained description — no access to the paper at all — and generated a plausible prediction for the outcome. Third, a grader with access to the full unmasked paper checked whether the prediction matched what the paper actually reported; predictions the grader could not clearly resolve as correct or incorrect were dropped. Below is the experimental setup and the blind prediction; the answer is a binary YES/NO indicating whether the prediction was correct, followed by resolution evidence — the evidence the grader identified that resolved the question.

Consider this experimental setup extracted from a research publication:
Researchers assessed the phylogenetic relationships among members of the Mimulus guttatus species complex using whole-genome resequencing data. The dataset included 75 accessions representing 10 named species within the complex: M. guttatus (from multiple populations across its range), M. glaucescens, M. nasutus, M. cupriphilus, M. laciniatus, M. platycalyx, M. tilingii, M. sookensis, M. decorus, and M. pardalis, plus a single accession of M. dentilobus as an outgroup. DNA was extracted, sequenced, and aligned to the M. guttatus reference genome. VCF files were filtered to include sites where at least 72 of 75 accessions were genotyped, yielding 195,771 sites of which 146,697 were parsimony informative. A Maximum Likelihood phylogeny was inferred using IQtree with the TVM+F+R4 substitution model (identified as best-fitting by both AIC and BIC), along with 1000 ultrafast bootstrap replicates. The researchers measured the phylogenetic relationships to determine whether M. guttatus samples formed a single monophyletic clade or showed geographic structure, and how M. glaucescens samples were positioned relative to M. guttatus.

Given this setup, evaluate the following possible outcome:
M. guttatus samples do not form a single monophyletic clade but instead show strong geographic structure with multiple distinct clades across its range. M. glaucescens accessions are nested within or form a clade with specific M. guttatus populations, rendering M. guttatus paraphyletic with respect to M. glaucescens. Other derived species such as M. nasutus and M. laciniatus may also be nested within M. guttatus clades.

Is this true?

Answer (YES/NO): YES